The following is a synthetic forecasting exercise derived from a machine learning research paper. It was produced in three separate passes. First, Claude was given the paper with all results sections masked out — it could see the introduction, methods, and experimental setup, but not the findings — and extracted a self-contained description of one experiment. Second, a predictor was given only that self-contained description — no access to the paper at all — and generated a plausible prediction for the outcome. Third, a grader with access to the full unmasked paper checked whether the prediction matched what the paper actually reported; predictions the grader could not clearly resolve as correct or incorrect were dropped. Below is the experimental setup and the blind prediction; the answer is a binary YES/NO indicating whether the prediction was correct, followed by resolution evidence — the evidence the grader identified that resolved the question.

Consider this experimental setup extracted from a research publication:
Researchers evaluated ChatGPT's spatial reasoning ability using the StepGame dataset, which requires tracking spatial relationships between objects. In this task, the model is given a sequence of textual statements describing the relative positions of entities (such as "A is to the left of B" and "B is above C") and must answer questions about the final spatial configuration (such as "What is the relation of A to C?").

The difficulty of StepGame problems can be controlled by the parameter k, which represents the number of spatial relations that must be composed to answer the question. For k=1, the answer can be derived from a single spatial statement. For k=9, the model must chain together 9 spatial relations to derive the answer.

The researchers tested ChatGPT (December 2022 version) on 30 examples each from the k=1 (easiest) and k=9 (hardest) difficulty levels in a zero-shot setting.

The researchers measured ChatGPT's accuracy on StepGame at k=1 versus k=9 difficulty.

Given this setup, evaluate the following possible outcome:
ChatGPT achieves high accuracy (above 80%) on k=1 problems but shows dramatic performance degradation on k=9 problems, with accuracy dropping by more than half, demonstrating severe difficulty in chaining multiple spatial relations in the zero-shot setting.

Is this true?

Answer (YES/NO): NO